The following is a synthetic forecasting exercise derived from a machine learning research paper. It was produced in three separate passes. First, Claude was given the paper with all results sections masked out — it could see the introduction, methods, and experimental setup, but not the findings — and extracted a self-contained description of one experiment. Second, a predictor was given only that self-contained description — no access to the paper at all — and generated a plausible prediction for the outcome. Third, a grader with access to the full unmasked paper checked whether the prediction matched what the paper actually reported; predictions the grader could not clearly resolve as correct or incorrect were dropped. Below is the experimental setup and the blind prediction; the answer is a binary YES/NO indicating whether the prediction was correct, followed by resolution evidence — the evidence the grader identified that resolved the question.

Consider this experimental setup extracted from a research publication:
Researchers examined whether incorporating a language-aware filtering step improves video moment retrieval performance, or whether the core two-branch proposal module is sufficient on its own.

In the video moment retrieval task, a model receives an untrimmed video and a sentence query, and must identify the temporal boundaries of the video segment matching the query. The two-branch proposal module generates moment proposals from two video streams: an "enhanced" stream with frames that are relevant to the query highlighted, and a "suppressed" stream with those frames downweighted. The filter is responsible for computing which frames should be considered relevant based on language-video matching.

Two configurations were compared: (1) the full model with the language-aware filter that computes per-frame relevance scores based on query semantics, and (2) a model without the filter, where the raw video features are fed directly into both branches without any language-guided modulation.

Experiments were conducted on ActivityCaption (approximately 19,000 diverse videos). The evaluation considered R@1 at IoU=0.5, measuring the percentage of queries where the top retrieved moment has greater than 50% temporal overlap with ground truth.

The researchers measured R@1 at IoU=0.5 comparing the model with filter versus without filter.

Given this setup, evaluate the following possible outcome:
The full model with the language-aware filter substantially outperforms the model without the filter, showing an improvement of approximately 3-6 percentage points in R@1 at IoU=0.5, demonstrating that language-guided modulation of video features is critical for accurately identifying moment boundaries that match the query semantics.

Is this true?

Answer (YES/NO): NO